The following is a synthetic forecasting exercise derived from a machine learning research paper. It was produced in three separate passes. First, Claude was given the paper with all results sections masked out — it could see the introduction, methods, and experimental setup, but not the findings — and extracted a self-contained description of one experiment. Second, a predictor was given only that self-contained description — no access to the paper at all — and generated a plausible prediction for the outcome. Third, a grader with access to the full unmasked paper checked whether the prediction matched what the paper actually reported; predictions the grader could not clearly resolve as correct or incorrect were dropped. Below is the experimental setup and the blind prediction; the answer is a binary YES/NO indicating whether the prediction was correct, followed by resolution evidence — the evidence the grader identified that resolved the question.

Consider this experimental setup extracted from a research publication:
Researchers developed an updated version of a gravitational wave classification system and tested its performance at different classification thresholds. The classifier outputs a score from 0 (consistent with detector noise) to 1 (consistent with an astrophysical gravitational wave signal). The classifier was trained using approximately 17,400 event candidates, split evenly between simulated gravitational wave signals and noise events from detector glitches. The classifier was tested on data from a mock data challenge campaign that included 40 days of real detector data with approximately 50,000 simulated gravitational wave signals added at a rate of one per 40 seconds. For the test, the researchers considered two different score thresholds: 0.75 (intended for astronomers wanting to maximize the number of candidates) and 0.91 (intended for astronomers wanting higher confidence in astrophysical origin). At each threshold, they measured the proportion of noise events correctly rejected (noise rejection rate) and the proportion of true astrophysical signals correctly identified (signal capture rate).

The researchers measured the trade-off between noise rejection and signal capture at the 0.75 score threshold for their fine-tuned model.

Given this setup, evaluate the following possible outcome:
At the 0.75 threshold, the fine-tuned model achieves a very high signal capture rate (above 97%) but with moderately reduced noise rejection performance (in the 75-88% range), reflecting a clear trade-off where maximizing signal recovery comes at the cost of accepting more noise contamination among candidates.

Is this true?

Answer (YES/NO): NO